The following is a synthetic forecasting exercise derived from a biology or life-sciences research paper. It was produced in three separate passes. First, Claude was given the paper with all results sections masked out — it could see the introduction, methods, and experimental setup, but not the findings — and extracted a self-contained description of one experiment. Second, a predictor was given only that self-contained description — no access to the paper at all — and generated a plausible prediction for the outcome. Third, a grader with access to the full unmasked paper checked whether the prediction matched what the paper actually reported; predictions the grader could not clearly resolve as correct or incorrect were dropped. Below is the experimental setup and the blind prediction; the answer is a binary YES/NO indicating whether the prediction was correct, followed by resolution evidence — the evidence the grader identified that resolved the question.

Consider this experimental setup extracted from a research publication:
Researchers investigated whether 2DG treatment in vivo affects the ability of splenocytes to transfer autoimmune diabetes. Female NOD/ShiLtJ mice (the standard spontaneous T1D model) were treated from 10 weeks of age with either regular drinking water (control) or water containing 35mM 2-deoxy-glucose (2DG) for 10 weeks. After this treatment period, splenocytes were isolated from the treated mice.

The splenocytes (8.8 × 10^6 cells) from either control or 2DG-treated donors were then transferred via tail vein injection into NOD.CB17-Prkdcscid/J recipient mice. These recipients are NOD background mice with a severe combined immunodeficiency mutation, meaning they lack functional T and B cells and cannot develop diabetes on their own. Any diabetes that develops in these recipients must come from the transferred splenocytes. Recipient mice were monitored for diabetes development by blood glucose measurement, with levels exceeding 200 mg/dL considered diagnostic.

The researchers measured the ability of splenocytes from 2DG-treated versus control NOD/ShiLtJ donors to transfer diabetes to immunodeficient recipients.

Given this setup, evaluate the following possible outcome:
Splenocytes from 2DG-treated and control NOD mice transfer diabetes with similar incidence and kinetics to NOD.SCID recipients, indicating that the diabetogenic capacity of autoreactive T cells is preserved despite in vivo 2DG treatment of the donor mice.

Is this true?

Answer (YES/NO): YES